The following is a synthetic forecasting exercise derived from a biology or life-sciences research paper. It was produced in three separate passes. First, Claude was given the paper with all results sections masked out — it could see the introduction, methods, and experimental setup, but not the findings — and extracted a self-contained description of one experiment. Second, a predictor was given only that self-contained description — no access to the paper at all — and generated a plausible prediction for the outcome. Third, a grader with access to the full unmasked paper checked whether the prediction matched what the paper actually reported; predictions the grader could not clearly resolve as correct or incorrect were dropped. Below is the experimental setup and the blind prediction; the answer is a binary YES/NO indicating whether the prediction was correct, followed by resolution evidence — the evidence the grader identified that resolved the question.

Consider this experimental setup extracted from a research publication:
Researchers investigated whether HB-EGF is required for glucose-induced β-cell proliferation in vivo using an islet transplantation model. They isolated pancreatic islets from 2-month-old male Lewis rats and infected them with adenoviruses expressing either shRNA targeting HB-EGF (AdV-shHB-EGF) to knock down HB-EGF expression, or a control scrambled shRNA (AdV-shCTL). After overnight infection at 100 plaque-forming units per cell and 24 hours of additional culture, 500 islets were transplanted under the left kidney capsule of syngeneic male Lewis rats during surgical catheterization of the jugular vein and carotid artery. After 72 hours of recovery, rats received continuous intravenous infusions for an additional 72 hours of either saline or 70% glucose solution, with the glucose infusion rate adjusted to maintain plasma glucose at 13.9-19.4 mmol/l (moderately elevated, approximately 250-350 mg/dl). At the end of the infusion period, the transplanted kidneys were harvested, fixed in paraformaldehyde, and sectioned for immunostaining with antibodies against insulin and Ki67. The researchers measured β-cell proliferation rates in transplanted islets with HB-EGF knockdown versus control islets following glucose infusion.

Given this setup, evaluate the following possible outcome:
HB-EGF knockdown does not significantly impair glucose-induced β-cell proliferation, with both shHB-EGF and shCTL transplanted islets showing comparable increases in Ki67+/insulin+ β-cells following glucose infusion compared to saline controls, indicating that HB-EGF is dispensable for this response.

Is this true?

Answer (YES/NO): NO